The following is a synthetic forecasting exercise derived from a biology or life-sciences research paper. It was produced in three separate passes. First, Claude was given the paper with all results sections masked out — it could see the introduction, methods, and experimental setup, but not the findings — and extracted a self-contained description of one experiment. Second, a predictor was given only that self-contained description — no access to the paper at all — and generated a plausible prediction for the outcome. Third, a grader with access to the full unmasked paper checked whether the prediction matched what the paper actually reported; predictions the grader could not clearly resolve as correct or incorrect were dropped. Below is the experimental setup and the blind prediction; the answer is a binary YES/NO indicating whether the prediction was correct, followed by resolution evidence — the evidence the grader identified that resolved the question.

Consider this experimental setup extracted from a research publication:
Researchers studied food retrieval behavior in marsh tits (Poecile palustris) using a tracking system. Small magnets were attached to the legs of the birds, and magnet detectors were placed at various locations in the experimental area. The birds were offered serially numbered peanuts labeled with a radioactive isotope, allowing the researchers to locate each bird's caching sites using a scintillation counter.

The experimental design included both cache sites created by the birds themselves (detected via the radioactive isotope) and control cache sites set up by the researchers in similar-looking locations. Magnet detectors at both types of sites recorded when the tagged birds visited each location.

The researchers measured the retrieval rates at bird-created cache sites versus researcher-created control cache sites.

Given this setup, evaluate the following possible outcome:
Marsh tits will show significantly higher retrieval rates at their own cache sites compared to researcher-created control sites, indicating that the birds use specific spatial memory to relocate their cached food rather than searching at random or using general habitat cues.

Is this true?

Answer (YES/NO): YES